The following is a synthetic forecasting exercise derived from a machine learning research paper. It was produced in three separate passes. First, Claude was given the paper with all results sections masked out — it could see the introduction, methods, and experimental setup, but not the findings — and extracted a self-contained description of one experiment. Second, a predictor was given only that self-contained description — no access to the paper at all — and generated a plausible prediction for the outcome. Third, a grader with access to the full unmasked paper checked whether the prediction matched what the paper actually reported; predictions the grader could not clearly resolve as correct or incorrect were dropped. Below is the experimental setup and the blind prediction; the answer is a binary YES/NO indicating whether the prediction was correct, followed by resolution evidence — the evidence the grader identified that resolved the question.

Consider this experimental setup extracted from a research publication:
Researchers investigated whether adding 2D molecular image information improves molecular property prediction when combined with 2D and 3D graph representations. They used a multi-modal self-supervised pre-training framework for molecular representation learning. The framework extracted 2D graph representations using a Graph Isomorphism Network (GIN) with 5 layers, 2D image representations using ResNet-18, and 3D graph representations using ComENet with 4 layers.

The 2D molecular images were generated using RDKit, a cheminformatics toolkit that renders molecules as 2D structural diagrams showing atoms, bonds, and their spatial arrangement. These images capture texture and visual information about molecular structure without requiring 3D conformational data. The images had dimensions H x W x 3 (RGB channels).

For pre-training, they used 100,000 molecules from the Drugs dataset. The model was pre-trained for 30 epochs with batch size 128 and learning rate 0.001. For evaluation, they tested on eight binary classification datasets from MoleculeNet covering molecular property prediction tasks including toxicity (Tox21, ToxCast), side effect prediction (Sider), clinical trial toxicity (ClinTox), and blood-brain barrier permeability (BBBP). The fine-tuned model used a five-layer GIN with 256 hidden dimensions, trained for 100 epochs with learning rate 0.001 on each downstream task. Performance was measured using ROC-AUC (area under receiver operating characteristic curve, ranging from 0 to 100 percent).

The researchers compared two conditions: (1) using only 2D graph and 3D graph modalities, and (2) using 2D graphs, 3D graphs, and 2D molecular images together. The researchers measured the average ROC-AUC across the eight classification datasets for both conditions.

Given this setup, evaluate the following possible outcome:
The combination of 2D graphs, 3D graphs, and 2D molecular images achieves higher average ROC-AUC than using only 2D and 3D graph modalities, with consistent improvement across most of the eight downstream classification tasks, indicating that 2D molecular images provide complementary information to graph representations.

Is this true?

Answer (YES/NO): YES